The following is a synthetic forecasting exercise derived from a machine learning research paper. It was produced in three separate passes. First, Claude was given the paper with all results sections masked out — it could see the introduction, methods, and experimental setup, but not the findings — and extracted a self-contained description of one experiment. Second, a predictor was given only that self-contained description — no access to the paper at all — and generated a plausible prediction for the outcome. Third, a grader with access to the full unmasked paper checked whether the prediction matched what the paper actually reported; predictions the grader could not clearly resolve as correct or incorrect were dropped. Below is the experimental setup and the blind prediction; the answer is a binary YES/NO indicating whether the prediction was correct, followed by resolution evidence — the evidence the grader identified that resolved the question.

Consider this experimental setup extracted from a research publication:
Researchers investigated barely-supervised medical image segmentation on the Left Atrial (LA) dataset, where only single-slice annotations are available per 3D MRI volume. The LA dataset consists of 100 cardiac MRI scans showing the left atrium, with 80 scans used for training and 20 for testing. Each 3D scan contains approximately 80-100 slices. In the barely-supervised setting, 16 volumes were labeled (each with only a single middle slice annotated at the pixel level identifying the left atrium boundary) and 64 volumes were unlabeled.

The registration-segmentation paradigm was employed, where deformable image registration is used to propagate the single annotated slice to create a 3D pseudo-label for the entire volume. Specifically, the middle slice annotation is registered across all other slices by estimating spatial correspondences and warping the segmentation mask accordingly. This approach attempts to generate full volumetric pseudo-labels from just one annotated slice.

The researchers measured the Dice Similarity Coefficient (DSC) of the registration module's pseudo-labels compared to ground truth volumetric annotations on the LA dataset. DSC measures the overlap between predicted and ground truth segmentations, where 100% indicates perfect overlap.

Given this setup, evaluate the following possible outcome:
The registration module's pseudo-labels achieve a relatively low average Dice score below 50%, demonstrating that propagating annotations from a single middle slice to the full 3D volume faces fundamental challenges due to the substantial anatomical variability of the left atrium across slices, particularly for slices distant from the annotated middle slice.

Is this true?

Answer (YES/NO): NO